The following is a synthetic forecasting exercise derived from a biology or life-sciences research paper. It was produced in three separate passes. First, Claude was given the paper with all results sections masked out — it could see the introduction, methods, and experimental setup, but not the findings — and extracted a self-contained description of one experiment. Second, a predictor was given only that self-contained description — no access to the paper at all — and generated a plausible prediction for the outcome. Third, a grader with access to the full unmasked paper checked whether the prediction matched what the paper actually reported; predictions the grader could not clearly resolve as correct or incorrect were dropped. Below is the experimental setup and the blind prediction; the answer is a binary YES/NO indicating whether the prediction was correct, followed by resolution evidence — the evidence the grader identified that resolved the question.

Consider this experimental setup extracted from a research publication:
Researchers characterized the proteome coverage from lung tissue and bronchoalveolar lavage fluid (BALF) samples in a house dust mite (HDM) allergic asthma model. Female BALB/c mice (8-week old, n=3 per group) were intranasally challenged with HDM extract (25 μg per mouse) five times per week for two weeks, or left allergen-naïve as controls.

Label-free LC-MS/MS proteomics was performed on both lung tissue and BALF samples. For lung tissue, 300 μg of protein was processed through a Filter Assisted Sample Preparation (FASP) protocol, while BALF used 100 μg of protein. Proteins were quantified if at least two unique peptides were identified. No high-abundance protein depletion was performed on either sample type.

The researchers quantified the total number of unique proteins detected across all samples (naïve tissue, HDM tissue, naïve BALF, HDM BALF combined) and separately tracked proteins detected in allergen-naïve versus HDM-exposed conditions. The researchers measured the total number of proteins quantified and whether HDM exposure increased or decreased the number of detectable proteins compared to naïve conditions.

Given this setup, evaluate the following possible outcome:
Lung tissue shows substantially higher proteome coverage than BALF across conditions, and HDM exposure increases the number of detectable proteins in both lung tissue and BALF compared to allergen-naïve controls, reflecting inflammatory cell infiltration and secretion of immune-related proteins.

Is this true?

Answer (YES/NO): YES